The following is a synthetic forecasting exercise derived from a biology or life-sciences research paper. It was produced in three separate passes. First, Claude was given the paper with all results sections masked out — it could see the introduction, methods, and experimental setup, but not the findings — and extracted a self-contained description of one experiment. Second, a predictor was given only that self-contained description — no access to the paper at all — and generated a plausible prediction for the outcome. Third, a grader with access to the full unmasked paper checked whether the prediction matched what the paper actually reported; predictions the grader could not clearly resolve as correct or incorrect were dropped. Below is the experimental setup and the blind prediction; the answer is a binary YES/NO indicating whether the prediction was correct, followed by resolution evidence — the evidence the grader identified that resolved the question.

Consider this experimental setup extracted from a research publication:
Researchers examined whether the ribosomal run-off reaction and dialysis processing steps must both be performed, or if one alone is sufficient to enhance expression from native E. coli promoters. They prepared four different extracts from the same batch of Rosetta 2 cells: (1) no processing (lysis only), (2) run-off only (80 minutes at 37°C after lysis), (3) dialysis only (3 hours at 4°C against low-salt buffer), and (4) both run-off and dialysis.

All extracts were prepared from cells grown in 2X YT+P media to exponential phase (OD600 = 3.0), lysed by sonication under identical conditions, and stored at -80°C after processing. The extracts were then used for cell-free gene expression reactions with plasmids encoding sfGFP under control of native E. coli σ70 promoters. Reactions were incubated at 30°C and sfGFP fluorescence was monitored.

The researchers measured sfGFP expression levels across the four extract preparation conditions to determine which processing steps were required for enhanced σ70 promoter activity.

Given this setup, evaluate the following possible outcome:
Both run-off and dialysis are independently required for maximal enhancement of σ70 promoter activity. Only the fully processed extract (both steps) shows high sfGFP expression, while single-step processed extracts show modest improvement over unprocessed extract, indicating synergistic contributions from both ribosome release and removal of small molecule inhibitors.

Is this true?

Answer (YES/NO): YES